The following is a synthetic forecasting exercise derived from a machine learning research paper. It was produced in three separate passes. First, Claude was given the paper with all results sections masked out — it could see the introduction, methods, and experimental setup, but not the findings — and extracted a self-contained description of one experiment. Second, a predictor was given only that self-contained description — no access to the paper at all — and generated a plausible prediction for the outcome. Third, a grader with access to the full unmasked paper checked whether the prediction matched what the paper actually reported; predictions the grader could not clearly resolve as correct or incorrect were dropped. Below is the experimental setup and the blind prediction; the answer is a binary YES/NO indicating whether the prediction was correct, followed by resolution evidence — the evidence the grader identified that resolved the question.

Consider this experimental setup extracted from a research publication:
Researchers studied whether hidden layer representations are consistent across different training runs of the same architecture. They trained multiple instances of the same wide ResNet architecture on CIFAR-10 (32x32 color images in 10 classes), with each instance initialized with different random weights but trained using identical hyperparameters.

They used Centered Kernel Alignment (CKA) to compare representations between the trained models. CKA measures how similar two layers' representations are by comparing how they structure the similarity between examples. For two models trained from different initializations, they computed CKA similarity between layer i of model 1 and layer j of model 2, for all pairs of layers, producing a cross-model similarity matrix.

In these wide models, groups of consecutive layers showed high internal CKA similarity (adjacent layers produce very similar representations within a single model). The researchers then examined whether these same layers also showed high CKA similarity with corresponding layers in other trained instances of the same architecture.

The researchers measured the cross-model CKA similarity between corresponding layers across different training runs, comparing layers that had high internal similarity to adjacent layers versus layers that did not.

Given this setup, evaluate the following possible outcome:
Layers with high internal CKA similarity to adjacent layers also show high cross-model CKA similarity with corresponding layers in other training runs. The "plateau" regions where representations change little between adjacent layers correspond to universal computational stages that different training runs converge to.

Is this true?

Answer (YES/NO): NO